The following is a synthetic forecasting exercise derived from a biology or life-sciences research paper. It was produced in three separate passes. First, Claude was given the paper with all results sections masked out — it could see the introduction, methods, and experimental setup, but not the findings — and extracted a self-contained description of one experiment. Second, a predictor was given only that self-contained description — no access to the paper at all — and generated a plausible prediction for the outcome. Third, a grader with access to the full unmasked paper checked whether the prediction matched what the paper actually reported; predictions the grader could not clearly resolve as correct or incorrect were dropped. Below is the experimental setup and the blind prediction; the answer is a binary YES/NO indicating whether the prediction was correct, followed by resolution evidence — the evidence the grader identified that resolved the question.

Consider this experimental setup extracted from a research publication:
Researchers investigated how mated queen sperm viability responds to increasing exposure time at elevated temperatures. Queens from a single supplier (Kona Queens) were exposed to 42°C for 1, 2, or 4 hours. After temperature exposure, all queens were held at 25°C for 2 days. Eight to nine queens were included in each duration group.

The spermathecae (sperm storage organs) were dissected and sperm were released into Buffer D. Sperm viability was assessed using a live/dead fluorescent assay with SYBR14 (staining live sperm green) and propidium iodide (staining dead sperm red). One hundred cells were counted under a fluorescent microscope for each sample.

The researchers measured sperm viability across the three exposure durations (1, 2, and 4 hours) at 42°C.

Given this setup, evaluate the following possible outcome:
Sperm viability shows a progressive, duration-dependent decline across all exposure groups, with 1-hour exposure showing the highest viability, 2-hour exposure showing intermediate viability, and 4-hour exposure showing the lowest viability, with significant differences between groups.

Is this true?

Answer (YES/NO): NO